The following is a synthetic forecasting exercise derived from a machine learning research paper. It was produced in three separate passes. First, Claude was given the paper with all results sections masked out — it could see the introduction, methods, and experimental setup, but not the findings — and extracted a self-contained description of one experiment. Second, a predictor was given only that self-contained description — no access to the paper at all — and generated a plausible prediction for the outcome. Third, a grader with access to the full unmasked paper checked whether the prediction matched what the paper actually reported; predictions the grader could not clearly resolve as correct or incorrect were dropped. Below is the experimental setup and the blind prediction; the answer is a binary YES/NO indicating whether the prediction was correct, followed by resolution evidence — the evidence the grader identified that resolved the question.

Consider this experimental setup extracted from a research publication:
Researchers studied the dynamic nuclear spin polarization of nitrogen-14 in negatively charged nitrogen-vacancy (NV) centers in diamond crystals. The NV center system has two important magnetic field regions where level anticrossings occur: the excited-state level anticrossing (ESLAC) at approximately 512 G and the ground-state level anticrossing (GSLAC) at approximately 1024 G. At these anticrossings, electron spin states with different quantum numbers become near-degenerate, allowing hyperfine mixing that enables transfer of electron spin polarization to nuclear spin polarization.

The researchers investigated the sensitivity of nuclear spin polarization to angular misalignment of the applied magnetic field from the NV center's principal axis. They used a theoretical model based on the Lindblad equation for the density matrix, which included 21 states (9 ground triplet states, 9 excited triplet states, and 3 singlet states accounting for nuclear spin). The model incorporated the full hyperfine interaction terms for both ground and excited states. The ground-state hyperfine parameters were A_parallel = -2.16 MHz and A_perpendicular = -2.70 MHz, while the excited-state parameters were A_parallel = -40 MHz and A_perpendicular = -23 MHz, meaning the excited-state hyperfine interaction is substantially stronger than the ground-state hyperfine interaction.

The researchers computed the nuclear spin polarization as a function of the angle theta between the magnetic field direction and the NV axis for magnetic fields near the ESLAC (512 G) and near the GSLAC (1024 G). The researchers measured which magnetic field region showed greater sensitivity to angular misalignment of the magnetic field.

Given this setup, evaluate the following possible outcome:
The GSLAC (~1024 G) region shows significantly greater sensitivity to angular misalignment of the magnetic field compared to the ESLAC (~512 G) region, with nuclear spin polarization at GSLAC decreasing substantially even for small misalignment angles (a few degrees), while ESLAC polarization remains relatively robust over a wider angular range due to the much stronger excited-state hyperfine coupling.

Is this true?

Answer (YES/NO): NO